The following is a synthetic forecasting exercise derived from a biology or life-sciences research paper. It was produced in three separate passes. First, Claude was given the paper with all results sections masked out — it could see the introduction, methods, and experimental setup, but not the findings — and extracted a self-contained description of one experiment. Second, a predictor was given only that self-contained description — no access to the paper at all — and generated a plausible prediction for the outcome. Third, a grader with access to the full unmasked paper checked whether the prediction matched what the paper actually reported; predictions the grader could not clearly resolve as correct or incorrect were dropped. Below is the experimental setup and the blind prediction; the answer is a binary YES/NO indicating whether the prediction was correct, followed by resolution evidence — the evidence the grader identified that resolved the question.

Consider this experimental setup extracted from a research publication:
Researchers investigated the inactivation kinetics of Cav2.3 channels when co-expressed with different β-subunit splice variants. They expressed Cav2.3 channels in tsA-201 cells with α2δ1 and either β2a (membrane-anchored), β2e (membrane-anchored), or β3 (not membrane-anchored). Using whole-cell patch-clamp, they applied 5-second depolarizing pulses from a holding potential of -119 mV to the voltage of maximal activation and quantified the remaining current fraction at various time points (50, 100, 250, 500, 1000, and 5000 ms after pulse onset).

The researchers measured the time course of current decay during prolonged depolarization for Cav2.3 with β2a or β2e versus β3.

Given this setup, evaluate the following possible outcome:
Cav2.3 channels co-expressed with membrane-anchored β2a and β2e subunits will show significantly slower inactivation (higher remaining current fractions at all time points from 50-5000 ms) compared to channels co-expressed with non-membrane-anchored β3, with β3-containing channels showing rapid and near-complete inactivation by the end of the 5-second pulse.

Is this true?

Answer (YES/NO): YES